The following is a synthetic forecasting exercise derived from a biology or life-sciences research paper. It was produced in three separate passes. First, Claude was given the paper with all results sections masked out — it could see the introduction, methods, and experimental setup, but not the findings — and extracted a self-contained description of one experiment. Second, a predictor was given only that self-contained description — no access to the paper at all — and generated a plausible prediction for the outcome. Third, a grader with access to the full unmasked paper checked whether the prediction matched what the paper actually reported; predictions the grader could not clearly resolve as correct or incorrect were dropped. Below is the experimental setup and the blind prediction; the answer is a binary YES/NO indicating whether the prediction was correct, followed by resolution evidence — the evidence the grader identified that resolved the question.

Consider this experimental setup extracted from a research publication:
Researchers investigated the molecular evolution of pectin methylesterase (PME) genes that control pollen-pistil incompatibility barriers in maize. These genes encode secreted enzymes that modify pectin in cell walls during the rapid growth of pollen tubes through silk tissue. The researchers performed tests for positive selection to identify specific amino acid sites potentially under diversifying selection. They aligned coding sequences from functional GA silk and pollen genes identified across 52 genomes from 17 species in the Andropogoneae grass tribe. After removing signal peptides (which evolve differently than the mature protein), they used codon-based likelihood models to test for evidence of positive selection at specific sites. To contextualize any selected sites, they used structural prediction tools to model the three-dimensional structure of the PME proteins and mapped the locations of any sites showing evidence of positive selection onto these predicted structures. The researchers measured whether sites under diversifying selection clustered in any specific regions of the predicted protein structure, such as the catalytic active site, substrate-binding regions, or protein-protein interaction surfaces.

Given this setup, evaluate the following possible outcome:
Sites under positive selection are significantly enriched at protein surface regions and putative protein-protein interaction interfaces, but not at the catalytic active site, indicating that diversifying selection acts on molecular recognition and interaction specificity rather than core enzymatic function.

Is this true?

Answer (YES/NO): NO